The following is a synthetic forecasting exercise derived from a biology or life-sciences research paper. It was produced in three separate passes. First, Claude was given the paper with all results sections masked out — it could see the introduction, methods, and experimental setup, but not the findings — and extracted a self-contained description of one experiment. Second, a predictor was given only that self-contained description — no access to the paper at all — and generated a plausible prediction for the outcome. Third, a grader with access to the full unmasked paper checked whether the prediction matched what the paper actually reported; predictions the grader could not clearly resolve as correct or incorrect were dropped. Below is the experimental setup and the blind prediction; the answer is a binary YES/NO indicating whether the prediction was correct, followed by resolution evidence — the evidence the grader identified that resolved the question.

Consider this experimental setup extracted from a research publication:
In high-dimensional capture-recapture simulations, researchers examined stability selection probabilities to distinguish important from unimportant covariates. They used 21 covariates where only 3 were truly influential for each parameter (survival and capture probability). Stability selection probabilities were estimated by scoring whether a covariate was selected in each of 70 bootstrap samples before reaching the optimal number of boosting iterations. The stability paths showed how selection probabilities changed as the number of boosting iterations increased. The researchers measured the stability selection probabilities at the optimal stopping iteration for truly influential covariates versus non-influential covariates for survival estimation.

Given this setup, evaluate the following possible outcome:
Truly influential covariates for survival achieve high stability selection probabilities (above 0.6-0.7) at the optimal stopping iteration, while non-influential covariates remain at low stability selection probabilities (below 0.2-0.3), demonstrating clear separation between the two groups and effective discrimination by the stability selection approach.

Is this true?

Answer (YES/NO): NO